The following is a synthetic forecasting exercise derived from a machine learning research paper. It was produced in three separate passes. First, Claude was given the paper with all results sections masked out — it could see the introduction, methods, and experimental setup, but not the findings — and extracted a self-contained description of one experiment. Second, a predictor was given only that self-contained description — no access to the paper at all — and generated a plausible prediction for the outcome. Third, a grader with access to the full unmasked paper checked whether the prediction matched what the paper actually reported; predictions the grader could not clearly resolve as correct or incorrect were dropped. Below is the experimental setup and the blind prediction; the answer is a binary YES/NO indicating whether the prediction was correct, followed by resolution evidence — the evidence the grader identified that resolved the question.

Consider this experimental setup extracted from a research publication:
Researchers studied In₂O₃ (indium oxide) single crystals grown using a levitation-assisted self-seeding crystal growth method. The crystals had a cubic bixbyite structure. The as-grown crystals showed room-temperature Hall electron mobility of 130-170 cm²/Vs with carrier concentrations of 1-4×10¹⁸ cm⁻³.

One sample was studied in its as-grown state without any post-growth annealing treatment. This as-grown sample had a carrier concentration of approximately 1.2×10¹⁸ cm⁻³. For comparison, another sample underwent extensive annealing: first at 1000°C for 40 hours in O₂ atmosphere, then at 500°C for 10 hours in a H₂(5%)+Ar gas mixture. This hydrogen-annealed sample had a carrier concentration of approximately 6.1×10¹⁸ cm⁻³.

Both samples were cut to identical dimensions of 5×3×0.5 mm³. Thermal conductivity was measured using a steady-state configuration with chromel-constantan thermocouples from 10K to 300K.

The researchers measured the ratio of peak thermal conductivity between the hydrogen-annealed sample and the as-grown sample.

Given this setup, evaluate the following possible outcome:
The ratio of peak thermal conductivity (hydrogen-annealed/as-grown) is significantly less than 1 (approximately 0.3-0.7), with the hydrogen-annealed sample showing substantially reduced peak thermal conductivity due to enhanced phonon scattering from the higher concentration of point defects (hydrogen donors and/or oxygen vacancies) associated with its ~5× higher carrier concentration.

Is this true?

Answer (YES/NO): NO